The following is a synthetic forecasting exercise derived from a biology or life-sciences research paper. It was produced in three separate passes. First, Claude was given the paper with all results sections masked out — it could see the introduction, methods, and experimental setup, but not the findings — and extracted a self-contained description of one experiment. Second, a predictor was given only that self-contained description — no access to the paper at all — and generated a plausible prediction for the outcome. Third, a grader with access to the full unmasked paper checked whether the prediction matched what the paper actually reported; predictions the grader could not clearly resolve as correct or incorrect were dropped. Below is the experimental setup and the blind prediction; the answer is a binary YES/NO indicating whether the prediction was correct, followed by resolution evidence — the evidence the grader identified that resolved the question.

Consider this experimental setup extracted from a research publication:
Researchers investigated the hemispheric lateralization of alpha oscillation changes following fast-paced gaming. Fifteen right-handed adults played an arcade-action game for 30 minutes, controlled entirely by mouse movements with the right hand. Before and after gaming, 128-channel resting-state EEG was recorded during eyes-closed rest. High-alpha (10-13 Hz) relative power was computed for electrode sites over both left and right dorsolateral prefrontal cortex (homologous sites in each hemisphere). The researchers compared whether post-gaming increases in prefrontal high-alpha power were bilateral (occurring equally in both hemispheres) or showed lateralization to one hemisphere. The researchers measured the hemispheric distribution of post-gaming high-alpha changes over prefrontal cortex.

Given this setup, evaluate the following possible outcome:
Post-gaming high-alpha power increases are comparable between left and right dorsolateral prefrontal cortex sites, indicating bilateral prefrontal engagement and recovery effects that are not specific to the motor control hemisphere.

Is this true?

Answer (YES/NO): NO